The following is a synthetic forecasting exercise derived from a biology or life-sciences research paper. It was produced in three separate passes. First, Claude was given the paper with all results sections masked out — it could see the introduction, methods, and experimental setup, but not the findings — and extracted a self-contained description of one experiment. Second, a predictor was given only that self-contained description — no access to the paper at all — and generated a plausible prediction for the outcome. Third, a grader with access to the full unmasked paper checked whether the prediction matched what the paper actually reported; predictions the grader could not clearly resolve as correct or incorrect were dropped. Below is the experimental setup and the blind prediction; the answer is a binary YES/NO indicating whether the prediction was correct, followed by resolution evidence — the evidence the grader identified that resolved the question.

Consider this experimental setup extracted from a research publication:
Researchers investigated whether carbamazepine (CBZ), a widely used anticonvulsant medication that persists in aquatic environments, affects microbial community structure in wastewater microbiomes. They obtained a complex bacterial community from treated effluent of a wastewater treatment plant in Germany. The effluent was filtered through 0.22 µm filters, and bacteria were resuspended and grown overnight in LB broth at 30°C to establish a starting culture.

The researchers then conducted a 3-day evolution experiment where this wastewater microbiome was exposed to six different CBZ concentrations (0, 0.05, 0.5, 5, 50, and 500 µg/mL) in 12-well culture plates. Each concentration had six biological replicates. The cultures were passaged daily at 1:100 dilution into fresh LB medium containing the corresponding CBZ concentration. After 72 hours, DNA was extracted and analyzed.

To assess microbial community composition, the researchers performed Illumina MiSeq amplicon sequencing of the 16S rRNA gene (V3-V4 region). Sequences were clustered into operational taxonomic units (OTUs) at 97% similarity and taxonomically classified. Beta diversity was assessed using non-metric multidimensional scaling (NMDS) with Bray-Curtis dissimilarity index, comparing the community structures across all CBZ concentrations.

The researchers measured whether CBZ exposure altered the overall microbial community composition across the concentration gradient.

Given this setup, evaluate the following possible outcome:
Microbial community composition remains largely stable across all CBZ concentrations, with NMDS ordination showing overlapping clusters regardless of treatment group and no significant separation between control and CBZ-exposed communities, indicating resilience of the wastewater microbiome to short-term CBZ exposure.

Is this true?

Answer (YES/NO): NO